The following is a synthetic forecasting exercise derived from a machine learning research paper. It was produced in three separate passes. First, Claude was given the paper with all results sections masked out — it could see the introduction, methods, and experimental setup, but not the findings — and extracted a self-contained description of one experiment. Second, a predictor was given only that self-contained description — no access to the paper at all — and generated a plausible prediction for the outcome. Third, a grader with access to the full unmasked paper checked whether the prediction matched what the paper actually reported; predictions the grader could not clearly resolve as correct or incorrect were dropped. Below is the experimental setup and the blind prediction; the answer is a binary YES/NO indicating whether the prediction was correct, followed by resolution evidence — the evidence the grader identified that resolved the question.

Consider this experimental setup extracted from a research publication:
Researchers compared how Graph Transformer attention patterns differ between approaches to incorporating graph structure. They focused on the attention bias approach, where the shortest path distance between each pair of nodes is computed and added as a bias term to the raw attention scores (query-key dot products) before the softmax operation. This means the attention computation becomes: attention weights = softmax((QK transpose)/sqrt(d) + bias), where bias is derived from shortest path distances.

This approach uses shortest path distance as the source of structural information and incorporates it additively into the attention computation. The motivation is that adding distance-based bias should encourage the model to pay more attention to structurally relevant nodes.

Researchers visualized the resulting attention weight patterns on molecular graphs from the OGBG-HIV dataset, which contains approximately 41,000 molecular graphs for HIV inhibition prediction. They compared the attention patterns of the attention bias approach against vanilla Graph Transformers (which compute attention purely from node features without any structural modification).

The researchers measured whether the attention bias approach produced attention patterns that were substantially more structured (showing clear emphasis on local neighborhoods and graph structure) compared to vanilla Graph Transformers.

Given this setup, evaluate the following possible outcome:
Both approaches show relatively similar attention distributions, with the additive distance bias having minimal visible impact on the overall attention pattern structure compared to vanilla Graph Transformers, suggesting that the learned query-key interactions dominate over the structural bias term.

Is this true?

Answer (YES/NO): YES